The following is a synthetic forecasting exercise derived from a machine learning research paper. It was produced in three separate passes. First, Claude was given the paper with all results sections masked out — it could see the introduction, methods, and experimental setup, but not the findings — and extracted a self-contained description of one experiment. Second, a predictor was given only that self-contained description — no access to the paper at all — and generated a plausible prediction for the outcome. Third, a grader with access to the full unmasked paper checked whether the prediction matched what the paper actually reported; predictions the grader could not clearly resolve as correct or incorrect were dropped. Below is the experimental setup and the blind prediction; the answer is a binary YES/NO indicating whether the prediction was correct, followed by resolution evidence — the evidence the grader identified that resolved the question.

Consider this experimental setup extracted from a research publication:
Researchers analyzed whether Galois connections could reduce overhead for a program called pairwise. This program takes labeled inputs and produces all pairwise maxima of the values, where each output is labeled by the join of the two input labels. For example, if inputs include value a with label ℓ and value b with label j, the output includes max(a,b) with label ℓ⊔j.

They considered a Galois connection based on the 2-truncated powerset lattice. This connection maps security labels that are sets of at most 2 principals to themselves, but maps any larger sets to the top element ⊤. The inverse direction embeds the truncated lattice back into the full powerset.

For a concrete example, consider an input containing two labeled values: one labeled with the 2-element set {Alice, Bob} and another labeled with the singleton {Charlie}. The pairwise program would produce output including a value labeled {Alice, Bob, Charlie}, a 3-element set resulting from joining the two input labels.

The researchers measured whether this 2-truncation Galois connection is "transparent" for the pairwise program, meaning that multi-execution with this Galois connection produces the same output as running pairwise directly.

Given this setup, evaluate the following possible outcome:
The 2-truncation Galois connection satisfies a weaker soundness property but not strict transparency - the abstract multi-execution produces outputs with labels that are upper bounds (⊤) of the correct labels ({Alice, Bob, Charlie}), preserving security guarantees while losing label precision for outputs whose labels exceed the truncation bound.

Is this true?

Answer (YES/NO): NO